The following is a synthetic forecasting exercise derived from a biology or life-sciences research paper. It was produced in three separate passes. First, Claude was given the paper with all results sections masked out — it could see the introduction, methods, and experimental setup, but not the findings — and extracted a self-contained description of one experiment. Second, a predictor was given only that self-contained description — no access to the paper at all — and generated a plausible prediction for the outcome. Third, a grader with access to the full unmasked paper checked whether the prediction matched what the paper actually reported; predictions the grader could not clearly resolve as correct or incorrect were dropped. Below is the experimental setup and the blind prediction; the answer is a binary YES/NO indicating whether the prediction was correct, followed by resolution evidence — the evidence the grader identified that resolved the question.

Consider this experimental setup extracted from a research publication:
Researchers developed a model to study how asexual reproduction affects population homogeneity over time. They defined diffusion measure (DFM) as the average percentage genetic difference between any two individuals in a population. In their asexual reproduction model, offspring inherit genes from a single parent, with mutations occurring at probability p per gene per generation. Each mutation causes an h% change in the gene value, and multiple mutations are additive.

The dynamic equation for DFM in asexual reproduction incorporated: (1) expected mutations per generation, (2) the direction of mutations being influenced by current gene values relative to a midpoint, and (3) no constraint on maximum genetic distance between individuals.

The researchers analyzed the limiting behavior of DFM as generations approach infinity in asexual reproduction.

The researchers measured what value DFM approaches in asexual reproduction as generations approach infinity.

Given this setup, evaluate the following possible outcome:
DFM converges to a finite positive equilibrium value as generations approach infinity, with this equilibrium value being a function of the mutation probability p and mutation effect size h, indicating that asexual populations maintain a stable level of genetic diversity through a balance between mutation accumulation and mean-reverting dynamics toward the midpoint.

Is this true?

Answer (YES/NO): NO